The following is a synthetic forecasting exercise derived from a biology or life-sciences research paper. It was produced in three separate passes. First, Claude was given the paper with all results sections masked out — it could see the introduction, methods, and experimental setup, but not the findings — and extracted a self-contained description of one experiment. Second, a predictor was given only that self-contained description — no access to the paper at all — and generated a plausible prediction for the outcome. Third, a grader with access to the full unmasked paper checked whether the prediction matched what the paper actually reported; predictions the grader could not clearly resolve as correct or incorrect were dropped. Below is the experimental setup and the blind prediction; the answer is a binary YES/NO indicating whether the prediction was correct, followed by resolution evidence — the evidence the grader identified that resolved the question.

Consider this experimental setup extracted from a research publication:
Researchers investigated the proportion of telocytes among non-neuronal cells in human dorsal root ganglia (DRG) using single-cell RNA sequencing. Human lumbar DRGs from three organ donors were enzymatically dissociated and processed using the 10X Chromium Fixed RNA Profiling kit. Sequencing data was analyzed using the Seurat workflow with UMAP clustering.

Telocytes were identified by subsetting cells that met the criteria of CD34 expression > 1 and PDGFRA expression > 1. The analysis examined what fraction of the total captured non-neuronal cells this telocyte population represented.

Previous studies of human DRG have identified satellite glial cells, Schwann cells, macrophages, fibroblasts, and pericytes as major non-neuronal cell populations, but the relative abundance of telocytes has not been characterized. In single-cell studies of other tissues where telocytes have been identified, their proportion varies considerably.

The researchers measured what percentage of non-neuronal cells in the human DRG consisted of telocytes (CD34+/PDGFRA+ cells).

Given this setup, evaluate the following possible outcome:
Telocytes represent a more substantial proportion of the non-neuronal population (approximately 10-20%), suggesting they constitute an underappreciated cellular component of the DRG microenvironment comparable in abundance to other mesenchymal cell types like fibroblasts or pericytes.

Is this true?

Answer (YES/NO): NO